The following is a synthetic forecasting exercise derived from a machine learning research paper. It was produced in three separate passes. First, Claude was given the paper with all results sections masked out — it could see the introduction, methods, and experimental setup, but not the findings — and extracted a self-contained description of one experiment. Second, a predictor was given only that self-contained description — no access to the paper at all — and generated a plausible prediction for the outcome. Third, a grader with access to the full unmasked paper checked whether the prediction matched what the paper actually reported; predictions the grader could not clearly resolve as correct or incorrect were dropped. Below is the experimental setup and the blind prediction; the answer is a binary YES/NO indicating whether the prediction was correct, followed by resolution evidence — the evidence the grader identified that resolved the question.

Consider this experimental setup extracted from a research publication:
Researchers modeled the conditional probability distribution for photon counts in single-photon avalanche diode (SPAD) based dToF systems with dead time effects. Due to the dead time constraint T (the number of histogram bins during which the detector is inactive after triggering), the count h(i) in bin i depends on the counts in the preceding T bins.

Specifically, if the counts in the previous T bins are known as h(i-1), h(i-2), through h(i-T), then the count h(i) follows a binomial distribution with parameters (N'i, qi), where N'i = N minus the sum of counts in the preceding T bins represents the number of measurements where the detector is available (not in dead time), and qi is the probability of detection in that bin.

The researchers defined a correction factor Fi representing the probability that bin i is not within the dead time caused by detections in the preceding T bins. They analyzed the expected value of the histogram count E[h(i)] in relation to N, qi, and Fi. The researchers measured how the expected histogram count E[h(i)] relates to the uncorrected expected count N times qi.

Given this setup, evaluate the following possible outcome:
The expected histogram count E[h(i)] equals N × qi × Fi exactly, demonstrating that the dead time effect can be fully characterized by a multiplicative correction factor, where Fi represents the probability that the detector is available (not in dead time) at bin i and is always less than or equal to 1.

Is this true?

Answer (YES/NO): YES